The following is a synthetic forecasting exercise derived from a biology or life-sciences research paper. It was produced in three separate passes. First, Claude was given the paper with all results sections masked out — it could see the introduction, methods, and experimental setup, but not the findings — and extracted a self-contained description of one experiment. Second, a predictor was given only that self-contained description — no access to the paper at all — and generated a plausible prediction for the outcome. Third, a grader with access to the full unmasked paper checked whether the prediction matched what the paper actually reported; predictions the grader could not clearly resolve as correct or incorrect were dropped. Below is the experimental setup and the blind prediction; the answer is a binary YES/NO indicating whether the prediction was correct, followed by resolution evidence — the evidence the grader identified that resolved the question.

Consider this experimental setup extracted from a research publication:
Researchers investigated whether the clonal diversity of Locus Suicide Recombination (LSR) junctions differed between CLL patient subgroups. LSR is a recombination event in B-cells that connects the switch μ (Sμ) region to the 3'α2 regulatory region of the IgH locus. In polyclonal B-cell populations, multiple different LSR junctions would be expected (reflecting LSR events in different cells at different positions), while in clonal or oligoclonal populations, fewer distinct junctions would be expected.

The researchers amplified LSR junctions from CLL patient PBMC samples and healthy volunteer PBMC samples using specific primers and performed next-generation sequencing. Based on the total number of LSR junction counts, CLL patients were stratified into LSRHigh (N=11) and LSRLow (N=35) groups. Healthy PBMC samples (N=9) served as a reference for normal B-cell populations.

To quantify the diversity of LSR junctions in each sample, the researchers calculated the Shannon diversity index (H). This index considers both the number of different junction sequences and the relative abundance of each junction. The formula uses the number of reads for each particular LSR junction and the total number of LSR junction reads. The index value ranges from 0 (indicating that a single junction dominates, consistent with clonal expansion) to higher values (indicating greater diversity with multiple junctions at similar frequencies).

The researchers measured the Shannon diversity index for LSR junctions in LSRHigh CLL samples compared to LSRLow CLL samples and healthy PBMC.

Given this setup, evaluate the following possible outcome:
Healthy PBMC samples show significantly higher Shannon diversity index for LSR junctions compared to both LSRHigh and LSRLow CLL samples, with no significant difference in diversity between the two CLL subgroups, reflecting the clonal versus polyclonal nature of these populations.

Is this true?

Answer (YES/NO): NO